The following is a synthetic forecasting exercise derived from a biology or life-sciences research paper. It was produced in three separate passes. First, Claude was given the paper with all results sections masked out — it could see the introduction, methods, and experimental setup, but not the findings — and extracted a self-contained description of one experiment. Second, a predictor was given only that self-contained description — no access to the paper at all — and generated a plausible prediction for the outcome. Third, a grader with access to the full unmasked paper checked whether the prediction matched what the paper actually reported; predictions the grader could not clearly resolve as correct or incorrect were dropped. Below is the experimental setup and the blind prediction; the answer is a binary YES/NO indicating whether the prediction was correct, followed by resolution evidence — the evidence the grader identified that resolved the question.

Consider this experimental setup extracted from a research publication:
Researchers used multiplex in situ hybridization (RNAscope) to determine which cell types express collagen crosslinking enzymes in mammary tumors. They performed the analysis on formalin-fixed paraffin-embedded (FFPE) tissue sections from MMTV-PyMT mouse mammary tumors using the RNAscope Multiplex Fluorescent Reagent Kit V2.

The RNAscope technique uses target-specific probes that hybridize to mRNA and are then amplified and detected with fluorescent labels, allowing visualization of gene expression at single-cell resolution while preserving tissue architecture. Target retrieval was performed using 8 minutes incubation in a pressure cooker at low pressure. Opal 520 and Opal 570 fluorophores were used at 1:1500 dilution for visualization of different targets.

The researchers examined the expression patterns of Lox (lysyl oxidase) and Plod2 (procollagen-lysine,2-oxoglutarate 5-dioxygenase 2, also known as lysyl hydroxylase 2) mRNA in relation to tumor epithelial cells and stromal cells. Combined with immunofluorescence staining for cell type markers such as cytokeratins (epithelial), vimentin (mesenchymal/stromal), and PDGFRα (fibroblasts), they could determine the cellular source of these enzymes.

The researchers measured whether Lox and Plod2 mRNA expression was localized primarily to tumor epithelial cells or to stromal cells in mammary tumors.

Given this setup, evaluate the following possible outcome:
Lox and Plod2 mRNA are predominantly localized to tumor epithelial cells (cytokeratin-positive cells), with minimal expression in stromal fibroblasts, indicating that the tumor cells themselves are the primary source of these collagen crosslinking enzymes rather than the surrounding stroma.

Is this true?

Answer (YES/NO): NO